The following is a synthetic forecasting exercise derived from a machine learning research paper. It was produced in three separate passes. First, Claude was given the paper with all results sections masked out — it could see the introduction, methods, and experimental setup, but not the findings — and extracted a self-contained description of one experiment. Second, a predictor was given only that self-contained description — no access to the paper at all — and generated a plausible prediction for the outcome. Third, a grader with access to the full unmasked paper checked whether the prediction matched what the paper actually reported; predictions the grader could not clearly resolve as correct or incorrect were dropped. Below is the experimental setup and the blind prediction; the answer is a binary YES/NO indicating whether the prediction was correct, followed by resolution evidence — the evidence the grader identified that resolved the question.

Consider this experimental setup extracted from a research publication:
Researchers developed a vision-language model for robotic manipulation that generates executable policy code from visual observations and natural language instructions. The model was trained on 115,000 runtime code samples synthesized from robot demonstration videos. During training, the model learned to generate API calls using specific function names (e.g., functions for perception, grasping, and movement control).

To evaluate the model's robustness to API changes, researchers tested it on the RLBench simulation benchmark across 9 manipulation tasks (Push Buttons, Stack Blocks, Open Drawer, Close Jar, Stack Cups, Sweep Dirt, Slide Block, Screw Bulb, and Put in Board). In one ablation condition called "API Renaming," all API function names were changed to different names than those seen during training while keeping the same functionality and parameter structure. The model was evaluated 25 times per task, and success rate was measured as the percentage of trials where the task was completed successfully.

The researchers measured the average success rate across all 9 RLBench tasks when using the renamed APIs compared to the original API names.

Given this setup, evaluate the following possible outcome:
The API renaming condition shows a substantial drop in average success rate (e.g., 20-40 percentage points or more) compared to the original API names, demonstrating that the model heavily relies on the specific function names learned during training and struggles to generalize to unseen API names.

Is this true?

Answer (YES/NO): NO